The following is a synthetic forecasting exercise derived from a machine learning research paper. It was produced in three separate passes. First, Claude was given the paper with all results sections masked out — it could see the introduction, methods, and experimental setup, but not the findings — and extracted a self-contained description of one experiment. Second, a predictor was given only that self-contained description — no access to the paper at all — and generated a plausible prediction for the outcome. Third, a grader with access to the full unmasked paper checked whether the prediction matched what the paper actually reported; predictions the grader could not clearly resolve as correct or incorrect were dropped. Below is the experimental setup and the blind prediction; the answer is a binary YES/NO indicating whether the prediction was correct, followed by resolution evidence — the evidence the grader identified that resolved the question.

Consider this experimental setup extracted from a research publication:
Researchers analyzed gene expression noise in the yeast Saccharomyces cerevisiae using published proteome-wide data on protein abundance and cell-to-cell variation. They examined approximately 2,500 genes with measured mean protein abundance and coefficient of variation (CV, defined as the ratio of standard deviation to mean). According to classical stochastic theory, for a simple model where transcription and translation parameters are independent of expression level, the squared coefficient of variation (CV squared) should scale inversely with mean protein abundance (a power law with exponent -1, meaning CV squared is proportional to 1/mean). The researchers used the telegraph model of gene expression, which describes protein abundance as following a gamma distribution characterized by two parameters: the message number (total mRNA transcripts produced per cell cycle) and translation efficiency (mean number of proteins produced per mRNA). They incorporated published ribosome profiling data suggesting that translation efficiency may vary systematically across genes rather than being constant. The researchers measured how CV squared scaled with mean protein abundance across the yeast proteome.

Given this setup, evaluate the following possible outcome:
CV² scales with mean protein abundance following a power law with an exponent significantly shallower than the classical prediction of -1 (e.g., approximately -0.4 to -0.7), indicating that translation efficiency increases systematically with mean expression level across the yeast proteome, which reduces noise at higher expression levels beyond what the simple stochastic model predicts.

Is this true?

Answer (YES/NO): YES